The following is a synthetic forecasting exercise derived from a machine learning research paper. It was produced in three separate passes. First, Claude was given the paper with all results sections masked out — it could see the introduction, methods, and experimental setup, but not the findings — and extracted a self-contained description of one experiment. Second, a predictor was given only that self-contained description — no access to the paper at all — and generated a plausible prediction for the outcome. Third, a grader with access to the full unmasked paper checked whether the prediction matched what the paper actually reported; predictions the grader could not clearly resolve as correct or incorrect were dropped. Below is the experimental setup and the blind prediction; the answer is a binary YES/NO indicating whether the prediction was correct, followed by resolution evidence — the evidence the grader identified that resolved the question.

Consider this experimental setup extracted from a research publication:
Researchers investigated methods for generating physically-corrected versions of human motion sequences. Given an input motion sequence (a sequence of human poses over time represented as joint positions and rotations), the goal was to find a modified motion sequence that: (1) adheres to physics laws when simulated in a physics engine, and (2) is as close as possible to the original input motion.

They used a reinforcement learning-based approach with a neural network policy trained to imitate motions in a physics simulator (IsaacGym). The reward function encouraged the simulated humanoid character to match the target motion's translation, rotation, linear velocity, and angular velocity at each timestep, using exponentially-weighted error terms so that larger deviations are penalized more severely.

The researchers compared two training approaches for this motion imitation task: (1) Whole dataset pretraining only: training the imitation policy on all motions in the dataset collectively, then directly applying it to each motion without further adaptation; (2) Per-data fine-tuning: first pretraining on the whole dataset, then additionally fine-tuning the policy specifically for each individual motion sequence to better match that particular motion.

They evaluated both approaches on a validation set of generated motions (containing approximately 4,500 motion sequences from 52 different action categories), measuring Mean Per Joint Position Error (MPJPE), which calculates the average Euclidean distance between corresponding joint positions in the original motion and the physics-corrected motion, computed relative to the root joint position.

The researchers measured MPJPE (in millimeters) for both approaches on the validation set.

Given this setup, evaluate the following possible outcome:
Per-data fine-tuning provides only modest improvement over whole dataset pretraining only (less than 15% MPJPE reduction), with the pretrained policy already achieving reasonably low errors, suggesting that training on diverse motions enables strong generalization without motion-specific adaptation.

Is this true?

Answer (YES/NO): YES